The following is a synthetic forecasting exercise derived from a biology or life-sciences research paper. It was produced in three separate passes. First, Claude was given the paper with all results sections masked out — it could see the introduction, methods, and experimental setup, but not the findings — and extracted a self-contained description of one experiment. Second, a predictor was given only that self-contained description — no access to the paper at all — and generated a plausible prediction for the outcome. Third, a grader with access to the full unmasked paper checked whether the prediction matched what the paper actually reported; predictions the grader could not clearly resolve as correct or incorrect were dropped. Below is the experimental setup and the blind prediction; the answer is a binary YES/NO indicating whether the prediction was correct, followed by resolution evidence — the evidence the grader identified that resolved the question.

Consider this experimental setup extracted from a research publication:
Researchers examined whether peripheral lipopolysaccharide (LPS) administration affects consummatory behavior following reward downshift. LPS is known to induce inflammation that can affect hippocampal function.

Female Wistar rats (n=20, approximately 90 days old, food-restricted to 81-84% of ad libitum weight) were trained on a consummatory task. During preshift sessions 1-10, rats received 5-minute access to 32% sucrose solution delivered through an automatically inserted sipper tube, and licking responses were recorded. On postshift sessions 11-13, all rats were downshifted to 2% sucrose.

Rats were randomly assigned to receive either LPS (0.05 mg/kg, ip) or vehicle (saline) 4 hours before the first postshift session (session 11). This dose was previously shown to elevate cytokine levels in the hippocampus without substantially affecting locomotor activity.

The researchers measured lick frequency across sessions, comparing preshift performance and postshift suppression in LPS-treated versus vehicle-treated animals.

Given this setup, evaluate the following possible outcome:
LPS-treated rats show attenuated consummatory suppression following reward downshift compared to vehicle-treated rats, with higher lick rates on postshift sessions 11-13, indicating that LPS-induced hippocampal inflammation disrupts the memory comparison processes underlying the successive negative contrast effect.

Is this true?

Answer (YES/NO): NO